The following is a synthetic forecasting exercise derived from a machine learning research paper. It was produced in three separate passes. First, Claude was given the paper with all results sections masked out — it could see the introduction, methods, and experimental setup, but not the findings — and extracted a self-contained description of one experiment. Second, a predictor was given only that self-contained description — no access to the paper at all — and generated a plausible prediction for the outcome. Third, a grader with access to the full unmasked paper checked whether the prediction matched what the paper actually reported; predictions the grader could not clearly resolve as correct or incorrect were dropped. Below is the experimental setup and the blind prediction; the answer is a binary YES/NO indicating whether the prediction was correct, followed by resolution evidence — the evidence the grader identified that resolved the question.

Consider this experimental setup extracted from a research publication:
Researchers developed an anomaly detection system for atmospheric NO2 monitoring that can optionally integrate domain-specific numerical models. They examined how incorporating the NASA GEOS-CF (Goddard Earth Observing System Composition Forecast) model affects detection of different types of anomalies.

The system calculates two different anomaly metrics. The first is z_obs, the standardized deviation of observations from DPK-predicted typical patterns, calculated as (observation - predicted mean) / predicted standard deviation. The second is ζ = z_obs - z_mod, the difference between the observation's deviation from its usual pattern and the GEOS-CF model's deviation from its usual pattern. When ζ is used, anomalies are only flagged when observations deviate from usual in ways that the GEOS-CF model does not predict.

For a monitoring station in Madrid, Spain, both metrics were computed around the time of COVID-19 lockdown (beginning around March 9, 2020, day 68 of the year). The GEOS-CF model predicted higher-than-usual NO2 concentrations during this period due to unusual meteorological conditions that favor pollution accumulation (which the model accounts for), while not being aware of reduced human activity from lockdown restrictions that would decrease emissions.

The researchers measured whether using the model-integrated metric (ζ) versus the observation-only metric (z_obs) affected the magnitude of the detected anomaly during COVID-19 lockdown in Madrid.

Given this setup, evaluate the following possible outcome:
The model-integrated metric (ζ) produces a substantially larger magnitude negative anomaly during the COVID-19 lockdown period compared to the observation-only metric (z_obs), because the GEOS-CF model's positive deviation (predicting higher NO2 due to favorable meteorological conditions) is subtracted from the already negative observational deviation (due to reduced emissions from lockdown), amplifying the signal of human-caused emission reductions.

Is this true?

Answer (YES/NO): YES